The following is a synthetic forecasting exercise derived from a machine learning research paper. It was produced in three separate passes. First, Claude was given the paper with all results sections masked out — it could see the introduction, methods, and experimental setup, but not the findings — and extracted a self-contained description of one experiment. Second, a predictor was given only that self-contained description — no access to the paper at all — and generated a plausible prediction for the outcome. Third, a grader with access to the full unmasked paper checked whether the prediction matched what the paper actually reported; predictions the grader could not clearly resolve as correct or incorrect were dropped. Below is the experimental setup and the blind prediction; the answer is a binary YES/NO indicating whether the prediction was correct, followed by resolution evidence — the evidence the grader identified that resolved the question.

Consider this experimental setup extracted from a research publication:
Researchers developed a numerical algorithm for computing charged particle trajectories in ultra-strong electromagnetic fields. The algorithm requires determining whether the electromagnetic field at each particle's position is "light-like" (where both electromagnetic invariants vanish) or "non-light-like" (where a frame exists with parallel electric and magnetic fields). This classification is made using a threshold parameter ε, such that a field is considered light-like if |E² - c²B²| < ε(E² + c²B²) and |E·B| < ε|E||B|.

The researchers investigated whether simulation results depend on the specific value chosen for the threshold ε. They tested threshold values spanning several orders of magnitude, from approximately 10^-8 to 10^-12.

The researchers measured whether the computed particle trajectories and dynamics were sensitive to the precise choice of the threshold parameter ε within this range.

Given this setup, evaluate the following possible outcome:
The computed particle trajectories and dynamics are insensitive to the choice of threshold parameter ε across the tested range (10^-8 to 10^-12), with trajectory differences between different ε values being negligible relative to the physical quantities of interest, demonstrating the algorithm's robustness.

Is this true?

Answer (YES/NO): YES